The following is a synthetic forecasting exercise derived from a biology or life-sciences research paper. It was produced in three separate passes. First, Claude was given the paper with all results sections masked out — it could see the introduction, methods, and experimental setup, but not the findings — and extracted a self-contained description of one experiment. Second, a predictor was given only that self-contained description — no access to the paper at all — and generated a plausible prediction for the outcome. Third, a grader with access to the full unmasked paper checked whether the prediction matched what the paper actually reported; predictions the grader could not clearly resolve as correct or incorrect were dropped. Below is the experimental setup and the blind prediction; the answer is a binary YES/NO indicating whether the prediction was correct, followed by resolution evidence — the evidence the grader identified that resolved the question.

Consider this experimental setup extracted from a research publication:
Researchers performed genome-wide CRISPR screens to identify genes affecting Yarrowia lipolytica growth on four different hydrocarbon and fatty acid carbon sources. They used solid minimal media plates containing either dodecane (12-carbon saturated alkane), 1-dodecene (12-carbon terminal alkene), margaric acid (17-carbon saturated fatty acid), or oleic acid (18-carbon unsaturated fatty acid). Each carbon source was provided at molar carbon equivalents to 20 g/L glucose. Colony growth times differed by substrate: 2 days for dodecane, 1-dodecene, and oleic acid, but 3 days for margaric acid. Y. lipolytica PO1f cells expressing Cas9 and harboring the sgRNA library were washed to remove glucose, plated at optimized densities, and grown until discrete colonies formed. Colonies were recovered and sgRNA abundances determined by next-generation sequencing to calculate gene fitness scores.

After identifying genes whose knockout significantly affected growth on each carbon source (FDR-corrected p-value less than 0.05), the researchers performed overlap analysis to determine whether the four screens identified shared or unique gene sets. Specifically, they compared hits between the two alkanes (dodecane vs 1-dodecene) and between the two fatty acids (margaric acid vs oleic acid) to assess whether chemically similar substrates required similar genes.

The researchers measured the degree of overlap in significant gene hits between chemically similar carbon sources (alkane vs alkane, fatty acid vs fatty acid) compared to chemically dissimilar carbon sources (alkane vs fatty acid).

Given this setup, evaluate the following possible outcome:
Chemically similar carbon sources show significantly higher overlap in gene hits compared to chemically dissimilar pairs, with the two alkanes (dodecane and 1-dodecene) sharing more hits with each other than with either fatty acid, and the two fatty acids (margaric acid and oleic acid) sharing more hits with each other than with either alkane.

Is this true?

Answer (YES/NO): NO